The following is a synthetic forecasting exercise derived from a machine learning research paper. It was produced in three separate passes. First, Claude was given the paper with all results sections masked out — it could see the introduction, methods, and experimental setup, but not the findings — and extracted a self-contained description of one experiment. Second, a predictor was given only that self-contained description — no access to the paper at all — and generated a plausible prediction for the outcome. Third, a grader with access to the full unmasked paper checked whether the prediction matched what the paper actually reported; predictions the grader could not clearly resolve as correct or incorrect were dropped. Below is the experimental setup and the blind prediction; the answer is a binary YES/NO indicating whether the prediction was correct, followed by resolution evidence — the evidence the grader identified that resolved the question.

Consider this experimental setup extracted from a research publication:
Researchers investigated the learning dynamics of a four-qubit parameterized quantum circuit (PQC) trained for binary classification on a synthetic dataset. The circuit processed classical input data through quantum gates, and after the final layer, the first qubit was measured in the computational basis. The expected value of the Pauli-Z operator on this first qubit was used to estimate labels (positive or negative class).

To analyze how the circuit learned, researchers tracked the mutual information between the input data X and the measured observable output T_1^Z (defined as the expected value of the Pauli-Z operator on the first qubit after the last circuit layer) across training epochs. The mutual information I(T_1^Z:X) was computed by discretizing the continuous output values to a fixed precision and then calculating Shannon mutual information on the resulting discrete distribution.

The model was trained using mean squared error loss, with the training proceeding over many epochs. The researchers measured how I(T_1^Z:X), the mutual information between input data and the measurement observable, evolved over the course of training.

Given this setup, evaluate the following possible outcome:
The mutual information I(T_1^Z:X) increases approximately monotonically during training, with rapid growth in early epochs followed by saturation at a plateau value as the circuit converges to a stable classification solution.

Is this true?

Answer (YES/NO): NO